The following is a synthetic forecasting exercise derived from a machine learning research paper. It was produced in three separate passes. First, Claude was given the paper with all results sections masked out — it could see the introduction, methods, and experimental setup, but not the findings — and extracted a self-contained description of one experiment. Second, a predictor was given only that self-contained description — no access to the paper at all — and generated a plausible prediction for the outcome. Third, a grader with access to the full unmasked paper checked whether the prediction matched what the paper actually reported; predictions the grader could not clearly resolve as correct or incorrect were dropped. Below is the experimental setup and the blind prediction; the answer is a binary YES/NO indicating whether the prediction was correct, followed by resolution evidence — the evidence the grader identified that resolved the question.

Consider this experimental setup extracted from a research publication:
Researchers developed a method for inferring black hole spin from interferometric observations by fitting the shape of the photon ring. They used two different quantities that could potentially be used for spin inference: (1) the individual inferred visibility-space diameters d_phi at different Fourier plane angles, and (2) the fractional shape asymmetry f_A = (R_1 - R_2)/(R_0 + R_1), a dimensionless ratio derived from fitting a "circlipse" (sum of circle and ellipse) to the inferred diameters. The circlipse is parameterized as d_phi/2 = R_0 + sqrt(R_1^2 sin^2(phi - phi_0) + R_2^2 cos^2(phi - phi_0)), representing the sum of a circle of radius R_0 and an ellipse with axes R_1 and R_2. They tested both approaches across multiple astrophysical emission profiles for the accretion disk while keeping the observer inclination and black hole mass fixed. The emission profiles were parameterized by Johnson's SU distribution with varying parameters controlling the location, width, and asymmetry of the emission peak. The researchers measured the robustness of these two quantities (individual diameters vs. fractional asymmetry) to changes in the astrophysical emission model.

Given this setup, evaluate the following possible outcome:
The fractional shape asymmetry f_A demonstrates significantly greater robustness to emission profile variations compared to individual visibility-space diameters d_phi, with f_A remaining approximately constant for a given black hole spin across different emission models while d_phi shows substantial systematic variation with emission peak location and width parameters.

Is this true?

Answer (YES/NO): NO